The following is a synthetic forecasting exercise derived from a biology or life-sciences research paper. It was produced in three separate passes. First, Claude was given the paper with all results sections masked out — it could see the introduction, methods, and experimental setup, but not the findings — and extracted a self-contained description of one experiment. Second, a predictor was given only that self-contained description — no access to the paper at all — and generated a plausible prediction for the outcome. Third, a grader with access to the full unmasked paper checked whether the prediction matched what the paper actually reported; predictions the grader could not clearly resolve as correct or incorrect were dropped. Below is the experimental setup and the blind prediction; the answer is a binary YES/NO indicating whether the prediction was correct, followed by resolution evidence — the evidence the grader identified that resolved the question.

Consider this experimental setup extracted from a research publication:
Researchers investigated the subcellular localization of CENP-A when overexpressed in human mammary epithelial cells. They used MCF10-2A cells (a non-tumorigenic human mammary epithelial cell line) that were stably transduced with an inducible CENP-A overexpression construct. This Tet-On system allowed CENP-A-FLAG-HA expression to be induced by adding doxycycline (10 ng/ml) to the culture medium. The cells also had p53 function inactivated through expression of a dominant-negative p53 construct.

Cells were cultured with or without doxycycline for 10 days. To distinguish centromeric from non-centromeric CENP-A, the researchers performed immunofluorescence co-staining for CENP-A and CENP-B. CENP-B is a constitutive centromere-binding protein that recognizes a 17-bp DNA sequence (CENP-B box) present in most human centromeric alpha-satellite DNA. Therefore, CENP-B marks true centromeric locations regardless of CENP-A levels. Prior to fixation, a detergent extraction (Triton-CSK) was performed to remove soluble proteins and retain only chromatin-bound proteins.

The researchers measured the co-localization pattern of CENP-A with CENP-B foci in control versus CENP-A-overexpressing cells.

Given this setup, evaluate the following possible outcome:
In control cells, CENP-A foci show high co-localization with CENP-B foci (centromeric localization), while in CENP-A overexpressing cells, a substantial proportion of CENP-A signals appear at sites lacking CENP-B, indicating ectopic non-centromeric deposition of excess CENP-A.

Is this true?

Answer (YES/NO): YES